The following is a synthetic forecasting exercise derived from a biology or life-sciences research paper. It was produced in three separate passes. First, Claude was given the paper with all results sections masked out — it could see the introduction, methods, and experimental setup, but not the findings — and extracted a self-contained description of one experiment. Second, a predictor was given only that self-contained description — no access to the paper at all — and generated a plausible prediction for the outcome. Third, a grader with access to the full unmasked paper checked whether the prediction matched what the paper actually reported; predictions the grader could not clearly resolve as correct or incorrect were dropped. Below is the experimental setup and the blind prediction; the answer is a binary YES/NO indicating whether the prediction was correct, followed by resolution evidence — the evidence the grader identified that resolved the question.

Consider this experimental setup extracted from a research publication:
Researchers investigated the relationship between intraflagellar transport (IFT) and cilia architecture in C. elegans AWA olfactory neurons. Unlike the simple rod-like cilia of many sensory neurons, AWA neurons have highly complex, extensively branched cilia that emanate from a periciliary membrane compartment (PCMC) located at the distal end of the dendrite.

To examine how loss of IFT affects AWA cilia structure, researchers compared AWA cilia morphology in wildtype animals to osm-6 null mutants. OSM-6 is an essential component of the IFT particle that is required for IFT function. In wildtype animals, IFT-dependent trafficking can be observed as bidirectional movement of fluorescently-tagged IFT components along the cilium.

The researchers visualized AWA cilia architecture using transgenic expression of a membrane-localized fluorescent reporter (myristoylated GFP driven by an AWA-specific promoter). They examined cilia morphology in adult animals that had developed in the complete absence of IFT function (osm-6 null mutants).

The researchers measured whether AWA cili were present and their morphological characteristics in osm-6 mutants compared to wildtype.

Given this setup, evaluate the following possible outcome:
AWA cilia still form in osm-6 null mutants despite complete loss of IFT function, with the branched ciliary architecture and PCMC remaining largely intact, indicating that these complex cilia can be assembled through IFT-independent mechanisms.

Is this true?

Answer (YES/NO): NO